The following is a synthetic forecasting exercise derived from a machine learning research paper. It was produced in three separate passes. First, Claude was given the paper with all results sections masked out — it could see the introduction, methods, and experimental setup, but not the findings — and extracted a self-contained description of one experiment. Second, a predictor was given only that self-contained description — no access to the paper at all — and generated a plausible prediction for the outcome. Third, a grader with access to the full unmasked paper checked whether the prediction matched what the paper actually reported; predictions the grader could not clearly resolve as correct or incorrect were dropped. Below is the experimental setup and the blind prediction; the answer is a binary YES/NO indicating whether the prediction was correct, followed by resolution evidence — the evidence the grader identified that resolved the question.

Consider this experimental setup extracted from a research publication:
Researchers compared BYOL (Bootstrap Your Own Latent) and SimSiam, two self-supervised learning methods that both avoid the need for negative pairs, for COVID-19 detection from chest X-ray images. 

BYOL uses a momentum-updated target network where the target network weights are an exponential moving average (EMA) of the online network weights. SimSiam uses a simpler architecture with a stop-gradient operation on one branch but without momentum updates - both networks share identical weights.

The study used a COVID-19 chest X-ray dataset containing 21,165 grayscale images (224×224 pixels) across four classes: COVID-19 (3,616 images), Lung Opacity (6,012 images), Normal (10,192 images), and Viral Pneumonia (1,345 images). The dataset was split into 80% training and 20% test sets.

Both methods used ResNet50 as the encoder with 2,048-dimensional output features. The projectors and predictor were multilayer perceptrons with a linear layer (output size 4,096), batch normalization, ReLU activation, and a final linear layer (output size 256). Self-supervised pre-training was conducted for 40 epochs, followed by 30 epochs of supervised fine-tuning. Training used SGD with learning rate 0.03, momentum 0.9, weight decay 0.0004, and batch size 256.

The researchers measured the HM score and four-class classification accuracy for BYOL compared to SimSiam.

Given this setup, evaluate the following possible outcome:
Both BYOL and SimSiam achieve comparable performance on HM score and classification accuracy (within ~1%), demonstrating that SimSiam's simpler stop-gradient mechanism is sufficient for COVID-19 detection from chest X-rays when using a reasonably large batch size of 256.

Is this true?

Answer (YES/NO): YES